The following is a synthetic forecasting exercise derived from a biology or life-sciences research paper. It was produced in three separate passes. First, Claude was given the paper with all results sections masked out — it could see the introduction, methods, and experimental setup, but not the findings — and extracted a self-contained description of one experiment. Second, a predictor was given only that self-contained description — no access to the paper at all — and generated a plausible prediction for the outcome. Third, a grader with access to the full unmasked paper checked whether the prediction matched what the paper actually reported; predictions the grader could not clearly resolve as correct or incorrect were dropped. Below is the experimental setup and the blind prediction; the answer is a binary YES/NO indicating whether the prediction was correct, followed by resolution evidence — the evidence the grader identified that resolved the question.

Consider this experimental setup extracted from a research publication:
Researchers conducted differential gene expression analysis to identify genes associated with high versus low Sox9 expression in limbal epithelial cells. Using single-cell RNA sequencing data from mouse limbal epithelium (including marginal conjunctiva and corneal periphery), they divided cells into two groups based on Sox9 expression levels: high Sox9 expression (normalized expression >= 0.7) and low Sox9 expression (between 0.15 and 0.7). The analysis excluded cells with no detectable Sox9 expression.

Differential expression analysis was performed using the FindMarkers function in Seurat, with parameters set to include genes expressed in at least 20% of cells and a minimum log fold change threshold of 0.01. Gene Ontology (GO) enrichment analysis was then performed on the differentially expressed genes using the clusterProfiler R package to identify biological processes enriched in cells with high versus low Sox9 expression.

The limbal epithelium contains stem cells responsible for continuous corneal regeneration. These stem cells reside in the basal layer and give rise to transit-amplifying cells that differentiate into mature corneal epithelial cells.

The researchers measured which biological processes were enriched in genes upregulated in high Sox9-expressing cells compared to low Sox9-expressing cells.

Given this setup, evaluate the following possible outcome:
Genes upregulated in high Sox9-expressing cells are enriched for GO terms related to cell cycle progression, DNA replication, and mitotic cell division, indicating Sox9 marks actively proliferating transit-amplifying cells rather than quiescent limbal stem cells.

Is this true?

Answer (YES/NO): NO